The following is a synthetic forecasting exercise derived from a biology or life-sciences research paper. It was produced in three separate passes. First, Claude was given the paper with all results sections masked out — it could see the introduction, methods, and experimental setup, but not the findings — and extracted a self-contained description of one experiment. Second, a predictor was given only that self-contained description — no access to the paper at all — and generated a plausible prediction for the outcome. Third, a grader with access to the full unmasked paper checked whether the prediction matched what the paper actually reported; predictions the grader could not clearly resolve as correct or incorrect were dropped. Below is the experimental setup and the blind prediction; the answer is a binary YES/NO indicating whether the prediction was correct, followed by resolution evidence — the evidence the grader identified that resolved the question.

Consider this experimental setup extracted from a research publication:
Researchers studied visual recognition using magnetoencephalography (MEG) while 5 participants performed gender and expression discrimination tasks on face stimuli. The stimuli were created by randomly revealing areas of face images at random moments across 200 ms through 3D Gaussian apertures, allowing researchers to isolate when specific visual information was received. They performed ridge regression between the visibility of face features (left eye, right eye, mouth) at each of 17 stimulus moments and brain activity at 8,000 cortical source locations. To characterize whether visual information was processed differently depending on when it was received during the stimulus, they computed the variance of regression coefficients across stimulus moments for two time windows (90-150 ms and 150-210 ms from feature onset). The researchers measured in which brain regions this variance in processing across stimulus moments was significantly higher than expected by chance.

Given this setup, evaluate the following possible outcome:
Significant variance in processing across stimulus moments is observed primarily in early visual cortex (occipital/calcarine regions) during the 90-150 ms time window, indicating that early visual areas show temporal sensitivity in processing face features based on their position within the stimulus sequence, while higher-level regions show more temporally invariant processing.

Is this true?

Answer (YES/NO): NO